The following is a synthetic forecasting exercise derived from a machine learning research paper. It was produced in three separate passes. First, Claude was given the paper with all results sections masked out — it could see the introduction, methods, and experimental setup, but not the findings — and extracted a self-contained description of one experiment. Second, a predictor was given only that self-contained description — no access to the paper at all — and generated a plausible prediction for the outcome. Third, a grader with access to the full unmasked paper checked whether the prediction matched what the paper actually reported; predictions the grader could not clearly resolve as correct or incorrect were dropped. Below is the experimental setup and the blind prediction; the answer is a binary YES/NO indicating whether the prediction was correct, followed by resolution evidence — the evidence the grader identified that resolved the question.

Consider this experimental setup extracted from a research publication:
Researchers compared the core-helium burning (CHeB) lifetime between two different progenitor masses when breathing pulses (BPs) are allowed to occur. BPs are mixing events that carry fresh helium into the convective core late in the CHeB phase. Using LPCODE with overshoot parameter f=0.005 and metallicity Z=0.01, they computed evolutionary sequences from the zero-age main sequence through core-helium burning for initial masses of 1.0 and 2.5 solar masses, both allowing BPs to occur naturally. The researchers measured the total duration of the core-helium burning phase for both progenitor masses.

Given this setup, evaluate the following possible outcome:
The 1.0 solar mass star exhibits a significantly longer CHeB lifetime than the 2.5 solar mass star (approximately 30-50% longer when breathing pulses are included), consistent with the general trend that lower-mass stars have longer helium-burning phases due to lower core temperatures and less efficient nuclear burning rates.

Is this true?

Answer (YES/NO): NO